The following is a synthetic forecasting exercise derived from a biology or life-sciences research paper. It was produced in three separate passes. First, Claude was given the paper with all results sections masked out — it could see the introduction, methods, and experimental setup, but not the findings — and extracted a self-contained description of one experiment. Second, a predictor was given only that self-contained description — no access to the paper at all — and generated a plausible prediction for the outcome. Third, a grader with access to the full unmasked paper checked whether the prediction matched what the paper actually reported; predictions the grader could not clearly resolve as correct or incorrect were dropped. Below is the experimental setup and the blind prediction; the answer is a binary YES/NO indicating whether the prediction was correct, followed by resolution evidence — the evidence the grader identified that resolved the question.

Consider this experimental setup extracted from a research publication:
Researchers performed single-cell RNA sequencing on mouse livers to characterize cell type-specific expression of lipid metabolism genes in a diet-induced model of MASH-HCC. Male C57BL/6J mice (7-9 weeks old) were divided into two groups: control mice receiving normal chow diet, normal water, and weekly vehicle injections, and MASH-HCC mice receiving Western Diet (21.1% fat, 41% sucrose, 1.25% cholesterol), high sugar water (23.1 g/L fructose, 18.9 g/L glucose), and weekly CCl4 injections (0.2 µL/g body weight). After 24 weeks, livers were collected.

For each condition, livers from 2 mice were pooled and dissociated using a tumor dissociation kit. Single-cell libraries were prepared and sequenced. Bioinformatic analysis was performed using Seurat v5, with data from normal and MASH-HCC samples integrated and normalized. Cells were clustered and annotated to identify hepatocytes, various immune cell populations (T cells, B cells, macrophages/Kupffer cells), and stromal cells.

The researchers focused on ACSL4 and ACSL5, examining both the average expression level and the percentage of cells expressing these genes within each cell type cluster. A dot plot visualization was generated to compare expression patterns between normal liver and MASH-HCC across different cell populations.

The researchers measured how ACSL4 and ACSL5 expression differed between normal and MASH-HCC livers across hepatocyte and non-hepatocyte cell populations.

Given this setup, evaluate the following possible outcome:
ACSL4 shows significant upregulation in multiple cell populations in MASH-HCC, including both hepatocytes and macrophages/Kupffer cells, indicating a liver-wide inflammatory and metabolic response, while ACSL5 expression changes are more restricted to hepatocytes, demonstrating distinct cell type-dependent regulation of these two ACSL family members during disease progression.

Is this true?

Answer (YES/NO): NO